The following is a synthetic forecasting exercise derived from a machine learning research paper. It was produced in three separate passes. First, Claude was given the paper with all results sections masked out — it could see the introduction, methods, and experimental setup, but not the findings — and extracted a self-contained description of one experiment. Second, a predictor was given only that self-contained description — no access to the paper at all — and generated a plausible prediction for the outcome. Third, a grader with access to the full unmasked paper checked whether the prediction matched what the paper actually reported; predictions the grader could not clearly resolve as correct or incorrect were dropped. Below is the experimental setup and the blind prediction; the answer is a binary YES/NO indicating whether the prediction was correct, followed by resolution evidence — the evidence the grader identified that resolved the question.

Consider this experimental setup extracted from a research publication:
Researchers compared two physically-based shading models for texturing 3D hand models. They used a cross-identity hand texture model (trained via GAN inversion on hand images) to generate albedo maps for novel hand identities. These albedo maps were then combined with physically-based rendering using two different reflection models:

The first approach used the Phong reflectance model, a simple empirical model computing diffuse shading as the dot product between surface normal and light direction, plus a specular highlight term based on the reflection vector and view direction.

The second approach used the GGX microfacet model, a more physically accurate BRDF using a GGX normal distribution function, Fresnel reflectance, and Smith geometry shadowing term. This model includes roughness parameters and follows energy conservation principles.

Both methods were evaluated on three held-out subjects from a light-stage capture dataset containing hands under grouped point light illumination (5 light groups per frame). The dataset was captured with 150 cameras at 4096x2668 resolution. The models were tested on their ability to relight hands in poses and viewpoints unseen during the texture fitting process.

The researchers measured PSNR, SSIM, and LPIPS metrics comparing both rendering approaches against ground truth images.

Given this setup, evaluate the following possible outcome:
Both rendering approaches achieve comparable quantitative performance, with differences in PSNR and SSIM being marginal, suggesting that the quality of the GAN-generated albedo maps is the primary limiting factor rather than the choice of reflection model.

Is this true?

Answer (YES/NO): YES